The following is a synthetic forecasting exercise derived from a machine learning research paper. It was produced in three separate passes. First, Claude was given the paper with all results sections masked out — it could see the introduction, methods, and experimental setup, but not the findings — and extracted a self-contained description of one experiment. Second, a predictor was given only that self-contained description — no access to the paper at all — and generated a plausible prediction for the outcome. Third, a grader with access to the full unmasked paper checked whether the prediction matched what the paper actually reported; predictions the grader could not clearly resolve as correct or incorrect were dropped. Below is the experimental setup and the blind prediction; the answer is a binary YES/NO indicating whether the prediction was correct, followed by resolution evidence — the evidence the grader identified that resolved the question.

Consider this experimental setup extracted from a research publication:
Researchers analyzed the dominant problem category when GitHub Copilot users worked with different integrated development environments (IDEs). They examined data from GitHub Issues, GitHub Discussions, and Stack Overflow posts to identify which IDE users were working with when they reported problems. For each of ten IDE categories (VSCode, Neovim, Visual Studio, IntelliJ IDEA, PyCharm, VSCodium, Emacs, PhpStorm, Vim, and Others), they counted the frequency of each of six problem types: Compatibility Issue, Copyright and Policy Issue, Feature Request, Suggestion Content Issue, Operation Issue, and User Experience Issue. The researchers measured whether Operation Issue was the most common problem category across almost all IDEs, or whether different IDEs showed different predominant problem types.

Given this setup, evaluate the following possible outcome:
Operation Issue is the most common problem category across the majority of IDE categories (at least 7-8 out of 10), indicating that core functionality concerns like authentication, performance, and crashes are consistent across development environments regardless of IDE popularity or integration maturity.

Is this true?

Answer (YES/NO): YES